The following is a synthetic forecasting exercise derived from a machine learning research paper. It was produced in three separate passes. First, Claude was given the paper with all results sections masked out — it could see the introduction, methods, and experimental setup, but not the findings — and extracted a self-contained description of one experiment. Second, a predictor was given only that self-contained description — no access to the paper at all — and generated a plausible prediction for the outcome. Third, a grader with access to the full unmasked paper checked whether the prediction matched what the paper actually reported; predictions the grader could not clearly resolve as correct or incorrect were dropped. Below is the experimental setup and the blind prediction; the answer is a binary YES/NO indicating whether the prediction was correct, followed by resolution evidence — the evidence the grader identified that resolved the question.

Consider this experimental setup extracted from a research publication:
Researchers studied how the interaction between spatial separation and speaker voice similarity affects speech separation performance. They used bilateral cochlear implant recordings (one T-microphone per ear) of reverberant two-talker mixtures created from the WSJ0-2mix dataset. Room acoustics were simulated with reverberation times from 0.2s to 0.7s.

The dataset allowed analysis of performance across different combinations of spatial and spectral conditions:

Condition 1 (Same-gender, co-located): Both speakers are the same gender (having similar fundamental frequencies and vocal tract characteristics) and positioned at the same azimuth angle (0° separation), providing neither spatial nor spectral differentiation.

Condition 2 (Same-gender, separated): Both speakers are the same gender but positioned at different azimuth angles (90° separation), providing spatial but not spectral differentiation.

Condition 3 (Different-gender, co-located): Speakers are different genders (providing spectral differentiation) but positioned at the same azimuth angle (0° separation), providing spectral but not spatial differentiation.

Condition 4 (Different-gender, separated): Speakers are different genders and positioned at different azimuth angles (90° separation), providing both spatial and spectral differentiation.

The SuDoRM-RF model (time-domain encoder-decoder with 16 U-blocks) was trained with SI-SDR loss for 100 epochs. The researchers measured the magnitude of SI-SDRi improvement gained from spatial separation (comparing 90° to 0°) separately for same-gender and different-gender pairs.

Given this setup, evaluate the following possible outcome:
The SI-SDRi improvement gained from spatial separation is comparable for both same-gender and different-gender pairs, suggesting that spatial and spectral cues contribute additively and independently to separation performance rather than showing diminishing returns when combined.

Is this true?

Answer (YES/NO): NO